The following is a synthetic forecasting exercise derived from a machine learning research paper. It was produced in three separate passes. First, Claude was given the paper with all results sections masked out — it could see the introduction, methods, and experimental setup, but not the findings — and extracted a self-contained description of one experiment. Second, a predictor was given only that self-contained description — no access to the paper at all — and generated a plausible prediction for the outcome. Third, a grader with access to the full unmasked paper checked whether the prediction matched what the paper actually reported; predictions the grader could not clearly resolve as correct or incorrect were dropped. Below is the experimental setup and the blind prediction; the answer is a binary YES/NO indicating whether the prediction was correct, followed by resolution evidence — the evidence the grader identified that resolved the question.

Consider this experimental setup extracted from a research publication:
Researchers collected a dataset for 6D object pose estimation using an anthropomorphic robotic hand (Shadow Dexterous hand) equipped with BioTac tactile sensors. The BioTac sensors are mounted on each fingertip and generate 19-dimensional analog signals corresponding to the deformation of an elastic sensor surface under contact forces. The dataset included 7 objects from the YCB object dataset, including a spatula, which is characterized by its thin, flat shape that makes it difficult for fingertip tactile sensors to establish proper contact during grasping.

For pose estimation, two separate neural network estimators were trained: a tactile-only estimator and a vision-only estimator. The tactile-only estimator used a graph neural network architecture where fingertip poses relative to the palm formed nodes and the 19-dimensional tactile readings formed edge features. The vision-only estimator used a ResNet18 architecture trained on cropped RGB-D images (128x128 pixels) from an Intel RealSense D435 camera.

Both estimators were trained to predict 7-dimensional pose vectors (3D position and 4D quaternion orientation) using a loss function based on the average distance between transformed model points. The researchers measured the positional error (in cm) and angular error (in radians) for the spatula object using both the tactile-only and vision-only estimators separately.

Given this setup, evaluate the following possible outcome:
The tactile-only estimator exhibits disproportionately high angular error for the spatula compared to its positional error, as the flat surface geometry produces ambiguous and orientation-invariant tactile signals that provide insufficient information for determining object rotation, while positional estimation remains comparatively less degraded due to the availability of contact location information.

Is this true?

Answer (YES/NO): NO